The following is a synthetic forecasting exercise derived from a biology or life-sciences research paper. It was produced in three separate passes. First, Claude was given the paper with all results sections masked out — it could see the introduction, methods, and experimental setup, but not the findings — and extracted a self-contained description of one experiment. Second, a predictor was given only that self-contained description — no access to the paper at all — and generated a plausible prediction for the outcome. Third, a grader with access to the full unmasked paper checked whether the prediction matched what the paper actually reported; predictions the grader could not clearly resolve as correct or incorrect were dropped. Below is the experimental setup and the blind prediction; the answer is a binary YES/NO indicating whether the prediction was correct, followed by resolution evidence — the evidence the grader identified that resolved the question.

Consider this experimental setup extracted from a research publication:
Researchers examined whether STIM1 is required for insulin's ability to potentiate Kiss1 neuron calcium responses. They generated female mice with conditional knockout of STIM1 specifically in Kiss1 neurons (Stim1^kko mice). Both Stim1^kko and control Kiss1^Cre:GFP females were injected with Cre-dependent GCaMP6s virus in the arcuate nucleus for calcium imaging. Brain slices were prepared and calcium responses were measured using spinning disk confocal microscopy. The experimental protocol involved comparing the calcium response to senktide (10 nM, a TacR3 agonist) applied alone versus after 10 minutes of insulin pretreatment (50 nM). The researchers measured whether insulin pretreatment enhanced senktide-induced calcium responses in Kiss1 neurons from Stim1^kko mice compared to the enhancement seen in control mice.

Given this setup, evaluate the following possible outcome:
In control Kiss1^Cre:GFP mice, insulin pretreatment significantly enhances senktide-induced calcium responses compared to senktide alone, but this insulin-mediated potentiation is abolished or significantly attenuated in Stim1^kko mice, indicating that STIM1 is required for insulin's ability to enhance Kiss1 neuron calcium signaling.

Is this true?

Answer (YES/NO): NO